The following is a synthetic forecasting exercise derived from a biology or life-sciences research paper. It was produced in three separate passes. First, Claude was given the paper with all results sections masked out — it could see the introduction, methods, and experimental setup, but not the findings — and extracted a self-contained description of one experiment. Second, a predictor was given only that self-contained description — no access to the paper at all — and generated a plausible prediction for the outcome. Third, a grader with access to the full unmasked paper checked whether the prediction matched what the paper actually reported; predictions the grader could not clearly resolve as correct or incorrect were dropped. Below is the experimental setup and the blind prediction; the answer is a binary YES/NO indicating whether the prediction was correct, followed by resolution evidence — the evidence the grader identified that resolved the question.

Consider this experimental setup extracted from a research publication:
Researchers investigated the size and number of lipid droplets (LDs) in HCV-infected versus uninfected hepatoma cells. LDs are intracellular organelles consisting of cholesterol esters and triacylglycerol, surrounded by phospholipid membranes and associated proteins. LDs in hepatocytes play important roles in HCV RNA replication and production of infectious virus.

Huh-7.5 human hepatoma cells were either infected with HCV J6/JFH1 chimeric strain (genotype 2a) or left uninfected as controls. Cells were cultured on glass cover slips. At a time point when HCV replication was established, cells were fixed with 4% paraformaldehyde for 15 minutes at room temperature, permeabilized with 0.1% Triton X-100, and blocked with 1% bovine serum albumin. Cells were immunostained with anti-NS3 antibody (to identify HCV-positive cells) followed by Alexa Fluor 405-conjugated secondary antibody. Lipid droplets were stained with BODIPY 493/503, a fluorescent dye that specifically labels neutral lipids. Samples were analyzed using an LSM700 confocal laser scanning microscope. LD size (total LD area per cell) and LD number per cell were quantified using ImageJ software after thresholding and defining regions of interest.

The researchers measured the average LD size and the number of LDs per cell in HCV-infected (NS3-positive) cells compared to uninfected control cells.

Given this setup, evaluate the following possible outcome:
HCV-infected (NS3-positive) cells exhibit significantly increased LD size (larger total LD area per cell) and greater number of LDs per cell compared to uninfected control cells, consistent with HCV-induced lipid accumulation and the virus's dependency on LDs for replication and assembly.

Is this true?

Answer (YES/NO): NO